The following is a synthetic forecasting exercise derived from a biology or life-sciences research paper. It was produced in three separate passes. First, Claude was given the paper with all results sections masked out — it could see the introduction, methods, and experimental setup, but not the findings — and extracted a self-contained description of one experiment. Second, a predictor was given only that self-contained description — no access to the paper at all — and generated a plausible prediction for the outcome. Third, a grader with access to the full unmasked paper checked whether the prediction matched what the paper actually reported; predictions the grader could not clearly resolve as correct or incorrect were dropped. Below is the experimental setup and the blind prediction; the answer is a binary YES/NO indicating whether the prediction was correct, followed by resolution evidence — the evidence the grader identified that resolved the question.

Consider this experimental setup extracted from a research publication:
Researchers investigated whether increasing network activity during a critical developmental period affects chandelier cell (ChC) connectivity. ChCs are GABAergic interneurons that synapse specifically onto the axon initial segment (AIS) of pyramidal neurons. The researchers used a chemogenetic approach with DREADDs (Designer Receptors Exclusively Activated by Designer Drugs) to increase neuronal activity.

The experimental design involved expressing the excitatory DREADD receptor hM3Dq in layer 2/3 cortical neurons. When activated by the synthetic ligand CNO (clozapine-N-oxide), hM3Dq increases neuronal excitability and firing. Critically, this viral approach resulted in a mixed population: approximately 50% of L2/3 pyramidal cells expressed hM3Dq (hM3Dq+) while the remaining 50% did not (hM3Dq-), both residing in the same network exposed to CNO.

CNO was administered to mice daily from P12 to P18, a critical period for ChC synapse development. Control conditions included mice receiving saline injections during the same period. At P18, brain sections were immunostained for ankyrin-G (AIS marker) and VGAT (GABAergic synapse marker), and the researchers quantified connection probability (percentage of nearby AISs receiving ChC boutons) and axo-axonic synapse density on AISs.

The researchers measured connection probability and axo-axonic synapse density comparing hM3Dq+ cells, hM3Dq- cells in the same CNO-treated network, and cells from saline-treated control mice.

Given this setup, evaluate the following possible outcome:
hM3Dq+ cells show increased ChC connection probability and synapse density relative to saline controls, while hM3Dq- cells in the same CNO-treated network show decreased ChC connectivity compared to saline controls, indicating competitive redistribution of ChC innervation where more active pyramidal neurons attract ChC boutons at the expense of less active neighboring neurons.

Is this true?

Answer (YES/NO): NO